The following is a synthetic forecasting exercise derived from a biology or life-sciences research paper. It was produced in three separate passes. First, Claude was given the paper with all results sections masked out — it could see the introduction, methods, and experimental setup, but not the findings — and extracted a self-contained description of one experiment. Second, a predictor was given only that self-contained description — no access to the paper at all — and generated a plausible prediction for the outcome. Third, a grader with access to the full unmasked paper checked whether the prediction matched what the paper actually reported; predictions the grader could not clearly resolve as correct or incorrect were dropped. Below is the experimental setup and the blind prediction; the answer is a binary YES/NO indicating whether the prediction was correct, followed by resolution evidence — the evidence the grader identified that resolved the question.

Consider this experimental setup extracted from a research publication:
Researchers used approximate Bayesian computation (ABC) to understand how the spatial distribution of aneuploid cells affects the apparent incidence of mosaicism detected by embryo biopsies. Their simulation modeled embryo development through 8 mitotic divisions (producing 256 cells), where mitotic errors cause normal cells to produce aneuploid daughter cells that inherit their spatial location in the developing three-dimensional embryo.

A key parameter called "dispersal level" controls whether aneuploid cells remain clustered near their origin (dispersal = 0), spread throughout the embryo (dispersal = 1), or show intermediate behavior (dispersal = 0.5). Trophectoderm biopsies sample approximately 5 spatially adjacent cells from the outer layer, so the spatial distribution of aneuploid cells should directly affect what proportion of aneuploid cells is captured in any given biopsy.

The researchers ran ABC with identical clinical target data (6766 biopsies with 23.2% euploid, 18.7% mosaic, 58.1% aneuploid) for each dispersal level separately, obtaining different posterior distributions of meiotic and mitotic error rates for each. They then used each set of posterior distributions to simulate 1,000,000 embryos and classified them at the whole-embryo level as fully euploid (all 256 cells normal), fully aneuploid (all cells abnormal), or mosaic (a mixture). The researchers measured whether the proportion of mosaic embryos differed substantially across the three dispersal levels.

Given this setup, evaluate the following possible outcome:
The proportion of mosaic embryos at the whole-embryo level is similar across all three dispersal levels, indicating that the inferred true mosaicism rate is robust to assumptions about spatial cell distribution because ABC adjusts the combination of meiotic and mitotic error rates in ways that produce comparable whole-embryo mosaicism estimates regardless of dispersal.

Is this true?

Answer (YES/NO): NO